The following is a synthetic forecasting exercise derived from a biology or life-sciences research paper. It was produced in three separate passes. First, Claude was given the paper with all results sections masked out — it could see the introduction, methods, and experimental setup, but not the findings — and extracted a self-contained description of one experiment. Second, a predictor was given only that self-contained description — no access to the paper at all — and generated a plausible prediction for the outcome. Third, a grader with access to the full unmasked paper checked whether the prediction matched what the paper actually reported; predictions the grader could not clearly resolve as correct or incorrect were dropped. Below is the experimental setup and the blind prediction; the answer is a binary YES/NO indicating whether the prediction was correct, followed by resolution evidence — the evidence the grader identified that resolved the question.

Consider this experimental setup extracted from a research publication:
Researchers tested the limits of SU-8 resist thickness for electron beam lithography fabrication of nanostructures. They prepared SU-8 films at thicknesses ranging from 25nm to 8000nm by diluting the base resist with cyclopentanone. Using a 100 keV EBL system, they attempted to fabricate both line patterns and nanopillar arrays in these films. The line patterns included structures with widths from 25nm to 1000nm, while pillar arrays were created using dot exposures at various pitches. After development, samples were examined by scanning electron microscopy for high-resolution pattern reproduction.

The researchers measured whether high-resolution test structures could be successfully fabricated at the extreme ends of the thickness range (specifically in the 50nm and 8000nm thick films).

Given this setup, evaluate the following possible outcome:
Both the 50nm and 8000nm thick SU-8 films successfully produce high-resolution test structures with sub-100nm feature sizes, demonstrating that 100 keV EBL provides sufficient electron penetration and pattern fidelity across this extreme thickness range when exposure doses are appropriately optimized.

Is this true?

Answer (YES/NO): NO